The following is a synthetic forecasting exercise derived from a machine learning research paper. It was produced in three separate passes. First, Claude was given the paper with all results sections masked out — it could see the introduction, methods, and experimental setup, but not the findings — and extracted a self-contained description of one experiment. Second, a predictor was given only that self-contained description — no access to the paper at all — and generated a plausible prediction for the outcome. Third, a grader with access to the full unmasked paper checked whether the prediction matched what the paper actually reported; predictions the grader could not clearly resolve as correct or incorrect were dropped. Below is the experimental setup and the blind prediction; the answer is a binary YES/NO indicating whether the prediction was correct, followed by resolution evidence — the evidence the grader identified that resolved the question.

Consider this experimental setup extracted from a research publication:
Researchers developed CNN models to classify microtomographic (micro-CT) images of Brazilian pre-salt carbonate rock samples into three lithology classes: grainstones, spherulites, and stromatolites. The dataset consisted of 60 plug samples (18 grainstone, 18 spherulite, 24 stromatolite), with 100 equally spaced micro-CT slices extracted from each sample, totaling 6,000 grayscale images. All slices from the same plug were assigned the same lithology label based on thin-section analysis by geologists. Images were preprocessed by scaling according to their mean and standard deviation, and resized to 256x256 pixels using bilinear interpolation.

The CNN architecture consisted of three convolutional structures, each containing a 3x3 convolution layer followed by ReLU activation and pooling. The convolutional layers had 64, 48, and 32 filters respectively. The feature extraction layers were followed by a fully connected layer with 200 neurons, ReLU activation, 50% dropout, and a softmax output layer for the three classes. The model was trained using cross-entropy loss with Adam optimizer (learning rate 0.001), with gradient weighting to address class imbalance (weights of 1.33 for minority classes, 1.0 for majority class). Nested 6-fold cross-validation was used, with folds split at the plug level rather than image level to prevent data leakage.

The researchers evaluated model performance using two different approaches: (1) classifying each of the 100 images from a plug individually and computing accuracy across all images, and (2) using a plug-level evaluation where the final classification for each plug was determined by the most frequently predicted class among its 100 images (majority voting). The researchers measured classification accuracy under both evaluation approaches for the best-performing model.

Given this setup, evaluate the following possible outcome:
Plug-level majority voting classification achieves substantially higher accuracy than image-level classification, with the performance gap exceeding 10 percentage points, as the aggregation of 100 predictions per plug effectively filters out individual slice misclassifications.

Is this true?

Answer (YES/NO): NO